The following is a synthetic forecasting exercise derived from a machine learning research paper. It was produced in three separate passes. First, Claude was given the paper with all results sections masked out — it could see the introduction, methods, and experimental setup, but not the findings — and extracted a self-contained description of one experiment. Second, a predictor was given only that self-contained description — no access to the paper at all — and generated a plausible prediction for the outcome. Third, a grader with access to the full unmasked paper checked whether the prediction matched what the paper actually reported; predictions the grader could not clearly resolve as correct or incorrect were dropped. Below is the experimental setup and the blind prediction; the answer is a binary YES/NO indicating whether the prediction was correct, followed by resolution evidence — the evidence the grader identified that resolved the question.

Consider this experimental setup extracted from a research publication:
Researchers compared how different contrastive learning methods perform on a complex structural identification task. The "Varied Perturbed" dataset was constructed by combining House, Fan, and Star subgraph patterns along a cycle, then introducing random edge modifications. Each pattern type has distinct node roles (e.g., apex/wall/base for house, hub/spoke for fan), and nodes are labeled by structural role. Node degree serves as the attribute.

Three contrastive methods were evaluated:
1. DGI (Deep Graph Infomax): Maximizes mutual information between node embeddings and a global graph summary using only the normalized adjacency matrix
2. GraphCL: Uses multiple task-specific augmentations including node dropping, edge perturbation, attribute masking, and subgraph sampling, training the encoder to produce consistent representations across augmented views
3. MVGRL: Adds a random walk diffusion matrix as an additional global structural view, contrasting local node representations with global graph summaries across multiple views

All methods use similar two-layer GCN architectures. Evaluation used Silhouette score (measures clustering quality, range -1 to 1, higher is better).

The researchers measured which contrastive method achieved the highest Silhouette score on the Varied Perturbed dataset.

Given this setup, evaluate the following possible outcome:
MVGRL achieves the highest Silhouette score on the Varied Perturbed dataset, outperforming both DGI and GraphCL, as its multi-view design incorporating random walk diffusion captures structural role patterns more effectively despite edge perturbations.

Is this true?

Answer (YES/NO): NO